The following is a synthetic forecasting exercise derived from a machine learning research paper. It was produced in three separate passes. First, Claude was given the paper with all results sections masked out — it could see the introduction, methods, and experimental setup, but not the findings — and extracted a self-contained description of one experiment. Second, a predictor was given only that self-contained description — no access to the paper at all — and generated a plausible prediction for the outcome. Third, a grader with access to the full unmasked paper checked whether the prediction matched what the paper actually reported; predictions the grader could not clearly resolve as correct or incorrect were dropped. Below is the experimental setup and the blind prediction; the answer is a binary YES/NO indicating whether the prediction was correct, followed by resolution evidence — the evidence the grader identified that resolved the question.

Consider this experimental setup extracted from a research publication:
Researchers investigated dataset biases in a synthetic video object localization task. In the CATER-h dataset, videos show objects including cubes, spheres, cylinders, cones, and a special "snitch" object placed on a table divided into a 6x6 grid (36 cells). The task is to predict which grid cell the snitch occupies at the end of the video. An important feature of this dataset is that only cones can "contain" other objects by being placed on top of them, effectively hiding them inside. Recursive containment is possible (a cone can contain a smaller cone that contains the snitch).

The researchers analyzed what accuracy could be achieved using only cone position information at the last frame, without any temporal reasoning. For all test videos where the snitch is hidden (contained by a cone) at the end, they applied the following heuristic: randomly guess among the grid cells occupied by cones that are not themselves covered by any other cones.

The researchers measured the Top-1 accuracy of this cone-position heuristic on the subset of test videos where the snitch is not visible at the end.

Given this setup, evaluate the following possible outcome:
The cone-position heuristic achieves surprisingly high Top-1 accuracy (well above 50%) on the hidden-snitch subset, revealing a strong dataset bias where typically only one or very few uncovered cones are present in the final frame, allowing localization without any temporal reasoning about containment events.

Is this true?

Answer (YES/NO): NO